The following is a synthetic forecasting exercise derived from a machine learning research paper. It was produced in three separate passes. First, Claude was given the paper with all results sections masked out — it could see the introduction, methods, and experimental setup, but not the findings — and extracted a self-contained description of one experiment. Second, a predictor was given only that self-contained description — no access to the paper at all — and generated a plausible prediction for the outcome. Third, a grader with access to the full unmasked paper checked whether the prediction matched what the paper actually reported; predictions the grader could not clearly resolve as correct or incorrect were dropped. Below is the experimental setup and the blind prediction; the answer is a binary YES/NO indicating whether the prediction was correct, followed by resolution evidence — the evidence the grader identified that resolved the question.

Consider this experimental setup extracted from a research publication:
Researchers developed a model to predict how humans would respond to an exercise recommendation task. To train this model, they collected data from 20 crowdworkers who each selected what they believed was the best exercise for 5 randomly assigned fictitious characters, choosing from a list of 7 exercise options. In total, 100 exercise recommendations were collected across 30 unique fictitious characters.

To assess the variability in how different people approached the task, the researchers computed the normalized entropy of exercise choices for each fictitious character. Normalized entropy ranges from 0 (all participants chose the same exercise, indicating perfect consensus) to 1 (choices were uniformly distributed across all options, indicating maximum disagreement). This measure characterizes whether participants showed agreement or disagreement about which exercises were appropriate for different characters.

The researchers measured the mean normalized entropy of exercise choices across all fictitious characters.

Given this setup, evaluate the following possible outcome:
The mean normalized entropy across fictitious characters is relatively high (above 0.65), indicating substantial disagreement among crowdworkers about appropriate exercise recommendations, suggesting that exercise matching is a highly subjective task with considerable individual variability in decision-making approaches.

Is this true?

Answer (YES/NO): NO